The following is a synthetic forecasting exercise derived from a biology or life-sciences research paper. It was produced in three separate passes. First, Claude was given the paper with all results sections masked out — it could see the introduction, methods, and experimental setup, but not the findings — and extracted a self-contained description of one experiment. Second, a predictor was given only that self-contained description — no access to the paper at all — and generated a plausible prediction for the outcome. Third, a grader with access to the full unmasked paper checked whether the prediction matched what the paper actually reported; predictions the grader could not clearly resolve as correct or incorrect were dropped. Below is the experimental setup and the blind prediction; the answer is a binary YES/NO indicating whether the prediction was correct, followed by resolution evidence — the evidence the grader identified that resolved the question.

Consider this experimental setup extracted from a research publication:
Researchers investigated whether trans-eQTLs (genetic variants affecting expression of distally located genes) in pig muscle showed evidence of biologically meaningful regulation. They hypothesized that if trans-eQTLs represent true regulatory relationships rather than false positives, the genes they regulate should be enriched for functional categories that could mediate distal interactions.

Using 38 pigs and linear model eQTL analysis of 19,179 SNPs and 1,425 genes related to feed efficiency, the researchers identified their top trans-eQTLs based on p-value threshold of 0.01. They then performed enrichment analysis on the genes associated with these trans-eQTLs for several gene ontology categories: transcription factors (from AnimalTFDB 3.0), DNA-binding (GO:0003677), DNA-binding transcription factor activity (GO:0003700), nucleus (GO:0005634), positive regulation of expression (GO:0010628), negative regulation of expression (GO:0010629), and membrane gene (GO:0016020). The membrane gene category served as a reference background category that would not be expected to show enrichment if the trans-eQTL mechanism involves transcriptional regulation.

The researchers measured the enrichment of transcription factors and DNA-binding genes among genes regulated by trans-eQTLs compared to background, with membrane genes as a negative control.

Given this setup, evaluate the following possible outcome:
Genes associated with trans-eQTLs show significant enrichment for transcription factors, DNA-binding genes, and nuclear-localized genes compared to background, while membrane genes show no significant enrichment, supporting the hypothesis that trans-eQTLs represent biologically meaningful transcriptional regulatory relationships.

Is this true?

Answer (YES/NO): YES